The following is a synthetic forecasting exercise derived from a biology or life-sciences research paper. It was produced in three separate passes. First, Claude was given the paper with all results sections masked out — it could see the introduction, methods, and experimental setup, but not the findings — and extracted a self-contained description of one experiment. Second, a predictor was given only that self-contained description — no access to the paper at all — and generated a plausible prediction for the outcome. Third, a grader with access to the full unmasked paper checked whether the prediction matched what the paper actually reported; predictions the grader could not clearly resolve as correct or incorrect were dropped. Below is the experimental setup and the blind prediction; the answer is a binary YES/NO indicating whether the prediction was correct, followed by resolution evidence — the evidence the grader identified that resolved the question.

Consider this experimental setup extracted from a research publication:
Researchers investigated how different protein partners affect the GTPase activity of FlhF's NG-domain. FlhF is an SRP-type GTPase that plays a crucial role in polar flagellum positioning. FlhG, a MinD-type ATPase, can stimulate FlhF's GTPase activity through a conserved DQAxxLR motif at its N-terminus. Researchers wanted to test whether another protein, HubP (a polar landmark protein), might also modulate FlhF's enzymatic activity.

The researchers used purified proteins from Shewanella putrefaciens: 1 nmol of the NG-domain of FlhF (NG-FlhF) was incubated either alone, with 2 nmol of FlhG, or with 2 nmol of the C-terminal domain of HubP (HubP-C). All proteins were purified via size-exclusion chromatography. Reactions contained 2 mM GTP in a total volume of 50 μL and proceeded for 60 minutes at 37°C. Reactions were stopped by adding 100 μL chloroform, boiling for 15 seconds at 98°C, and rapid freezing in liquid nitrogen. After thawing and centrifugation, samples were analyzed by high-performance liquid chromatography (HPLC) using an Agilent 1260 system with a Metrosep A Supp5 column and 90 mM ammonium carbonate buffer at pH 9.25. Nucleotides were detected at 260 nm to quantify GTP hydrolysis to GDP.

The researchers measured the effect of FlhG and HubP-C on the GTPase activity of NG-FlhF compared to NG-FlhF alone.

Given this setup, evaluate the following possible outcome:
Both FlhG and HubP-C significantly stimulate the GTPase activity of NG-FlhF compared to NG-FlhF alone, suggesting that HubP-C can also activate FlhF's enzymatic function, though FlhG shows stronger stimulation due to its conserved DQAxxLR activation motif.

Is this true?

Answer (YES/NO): NO